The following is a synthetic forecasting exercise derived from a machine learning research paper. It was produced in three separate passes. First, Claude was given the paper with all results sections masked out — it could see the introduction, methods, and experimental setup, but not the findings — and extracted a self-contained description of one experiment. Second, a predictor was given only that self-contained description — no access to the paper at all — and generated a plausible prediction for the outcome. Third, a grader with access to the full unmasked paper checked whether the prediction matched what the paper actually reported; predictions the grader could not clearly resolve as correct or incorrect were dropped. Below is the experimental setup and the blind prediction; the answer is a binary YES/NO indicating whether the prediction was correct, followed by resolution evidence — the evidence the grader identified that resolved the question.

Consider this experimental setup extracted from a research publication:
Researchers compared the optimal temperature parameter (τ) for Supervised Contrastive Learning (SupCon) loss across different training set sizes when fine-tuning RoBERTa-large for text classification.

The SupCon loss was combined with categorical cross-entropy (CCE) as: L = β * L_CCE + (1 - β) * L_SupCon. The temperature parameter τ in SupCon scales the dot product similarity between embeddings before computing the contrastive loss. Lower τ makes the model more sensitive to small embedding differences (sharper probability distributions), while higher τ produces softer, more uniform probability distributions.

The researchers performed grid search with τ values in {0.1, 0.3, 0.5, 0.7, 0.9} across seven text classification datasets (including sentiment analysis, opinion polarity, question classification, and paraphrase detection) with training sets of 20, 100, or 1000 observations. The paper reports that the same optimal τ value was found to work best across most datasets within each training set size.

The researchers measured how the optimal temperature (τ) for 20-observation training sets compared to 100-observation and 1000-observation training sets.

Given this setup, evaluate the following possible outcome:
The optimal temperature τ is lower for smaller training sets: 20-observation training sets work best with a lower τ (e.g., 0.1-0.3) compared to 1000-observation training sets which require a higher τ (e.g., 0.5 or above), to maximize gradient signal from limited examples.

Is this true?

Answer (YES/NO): NO